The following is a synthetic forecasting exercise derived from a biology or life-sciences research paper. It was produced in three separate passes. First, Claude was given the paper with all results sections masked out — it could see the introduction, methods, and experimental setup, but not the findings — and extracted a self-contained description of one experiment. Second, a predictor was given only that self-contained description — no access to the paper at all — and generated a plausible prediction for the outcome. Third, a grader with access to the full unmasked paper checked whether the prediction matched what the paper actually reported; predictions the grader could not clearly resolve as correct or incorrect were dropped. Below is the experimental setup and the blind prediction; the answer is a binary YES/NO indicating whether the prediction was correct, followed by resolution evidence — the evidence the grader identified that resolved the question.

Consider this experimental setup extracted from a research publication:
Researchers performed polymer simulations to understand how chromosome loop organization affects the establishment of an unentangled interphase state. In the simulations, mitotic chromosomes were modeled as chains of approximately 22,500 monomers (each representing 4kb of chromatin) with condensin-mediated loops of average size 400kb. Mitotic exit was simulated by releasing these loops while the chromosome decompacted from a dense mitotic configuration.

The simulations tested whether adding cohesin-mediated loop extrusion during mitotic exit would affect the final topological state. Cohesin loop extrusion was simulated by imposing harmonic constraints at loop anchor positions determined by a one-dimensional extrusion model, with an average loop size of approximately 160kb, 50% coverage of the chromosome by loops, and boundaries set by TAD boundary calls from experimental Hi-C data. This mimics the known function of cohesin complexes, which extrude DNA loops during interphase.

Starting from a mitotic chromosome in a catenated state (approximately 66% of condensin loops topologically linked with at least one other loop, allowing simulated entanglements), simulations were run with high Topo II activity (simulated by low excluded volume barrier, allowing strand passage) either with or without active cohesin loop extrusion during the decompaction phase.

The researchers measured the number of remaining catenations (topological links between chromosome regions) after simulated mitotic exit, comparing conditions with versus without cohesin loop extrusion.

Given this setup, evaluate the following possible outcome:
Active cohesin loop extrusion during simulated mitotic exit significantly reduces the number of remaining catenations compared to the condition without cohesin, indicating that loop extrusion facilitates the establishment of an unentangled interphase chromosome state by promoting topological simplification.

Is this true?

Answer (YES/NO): NO